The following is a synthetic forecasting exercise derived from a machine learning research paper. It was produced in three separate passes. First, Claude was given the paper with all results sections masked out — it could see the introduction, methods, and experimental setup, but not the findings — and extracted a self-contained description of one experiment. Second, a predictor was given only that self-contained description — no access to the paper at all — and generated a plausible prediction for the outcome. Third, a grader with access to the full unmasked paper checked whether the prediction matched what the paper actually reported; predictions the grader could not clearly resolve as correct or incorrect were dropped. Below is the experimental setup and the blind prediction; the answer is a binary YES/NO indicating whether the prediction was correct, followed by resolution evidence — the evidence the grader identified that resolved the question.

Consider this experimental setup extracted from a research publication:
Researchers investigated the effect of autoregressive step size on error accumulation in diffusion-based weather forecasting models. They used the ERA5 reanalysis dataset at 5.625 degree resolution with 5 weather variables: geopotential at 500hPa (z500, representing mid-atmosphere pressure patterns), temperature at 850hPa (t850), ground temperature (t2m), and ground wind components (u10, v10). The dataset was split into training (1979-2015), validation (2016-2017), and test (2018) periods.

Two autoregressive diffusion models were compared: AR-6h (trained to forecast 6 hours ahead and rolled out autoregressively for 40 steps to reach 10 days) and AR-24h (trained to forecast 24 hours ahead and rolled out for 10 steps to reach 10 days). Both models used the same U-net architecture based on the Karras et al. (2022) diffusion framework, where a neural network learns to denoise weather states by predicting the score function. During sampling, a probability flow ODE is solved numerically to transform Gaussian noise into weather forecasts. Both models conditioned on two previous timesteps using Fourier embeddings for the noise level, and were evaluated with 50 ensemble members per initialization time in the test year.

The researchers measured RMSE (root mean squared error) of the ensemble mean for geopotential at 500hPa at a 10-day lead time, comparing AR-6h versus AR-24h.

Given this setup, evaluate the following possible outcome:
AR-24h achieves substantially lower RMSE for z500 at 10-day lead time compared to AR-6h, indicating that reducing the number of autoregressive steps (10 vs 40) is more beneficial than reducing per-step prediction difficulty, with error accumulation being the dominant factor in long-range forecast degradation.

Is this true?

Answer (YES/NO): YES